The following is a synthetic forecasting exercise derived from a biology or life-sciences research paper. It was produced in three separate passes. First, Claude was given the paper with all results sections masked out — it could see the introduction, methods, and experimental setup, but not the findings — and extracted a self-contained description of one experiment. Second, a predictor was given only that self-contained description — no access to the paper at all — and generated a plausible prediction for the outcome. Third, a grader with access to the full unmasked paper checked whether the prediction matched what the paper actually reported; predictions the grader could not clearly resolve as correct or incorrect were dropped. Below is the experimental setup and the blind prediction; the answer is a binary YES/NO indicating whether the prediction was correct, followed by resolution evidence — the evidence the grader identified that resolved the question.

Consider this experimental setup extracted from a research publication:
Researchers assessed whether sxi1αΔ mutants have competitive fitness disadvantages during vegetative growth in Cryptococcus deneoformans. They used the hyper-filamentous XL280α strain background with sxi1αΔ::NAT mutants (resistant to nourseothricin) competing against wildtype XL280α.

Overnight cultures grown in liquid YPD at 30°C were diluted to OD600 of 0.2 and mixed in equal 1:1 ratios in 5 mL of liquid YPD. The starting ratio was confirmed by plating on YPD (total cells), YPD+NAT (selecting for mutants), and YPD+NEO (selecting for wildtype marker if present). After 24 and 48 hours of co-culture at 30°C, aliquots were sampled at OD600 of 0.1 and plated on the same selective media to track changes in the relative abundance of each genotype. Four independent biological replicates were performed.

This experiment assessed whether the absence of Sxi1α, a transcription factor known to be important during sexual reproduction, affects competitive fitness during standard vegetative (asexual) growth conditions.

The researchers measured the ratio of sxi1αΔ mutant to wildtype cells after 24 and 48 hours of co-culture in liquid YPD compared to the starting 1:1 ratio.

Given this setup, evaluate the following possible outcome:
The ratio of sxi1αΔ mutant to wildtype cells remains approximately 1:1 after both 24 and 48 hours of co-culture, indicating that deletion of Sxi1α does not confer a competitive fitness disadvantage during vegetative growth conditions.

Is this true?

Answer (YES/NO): YES